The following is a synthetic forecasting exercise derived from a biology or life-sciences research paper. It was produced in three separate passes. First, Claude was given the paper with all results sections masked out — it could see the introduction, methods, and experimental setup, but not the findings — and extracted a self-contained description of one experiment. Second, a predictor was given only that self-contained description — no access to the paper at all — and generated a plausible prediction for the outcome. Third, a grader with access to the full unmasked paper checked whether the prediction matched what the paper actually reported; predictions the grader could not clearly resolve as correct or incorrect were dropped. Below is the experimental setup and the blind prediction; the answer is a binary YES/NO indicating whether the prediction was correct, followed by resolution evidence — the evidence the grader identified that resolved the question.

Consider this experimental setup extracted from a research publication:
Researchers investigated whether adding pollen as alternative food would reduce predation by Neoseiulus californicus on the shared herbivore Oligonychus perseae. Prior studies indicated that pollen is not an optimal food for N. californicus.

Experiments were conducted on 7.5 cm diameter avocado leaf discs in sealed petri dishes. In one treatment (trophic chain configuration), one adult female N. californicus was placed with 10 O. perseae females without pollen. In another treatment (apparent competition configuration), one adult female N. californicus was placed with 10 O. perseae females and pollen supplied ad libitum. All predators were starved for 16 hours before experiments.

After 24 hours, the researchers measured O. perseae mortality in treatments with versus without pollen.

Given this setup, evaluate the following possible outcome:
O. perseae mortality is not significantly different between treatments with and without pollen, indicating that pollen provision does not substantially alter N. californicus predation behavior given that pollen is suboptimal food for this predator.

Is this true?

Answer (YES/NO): YES